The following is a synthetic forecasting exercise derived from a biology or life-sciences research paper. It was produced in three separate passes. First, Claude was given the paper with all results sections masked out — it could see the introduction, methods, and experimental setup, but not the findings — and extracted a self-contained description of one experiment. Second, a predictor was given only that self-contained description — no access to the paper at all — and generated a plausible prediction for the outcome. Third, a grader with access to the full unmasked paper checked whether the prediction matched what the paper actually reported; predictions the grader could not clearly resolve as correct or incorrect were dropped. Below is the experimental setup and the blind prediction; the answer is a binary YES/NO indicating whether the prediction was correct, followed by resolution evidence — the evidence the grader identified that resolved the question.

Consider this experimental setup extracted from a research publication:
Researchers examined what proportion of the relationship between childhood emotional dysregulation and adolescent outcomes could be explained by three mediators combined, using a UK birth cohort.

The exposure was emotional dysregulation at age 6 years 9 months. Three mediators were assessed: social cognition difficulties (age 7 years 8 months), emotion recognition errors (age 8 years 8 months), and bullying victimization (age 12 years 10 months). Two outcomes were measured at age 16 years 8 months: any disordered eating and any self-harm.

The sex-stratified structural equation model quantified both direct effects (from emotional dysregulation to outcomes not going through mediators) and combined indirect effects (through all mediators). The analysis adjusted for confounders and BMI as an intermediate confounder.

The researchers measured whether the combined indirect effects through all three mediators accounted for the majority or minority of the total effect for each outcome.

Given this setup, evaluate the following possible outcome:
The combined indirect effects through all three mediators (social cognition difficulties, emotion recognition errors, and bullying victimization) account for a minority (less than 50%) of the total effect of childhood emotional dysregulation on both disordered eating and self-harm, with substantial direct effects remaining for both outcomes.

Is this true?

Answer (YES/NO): NO